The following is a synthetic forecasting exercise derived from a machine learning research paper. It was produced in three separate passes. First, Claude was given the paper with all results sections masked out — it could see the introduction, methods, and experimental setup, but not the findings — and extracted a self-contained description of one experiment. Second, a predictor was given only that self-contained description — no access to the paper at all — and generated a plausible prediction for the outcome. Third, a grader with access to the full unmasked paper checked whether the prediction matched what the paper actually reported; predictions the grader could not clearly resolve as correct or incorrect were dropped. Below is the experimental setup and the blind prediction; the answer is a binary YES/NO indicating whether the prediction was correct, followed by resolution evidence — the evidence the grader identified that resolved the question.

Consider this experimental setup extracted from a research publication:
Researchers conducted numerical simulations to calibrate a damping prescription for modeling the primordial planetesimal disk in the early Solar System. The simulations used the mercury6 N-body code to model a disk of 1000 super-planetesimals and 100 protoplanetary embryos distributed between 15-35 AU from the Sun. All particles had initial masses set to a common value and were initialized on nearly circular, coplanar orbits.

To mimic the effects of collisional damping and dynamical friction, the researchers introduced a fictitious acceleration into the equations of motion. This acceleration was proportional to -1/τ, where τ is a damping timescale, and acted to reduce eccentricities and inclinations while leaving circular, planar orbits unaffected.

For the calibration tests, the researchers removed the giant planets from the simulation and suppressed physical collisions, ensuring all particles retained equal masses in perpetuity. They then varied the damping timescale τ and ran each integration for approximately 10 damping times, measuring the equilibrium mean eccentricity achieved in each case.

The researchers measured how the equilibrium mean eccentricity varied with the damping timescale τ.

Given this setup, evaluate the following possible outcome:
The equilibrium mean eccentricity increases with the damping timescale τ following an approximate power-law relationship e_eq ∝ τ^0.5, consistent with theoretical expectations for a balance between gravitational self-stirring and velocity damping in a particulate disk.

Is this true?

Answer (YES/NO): NO